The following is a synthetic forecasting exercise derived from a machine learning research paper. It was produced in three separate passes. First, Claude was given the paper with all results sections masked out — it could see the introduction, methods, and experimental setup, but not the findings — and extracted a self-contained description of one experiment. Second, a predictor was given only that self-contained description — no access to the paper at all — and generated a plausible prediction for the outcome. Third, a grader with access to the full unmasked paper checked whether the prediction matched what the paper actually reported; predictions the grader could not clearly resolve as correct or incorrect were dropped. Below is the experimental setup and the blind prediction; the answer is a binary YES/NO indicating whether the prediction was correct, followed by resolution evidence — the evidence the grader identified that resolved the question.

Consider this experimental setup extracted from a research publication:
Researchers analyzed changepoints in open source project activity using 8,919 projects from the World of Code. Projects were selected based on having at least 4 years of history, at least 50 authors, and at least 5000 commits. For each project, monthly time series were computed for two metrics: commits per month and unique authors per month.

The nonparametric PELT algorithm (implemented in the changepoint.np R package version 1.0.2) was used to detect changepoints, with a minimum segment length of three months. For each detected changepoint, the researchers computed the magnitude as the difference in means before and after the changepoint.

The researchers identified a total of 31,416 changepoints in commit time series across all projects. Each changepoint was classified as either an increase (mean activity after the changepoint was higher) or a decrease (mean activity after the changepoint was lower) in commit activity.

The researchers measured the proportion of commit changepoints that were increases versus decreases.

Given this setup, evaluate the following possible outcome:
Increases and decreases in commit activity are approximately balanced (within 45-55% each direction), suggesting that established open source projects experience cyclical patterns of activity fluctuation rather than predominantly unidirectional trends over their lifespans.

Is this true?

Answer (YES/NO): YES